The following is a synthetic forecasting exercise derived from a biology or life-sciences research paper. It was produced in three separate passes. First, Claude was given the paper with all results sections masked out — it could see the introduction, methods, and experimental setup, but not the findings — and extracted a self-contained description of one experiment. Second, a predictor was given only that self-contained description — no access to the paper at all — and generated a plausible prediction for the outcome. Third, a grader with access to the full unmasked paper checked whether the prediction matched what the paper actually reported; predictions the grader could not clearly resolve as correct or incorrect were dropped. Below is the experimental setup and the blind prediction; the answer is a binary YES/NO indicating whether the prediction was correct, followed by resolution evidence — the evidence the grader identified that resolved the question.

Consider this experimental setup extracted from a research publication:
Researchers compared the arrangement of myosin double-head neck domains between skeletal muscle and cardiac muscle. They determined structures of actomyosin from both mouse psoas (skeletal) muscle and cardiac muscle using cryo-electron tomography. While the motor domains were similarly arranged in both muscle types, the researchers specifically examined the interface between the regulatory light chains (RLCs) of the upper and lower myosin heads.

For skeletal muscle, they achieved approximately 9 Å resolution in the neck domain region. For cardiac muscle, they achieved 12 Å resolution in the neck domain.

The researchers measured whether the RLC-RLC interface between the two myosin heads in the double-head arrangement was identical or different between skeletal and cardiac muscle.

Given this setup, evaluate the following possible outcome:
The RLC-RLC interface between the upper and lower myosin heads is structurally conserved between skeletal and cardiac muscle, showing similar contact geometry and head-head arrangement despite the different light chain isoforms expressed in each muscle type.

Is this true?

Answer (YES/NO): NO